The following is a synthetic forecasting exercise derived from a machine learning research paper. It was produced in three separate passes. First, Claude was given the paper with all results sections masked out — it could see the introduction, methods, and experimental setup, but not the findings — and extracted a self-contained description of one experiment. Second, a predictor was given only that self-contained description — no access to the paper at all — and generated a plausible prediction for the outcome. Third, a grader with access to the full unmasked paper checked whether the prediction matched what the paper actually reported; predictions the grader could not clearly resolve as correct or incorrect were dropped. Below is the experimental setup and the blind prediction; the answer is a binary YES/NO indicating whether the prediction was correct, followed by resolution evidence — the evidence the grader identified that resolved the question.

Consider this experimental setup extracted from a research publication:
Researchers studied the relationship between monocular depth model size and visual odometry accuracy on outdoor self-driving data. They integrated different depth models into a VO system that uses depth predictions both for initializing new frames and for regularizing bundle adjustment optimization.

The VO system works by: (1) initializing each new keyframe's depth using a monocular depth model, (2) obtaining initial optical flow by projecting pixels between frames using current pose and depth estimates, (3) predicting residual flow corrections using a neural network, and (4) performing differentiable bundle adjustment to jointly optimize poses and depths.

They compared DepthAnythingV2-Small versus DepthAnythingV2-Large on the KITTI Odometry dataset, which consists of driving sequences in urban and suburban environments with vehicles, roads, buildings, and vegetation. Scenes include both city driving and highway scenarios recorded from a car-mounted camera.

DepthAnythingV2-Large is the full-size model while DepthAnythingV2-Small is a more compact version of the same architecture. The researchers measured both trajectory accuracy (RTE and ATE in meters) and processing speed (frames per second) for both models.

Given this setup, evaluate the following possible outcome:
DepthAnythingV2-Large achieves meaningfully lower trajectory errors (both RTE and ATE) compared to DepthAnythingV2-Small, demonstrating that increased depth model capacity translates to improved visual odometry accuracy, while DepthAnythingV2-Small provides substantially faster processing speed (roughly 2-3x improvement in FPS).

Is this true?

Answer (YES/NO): YES